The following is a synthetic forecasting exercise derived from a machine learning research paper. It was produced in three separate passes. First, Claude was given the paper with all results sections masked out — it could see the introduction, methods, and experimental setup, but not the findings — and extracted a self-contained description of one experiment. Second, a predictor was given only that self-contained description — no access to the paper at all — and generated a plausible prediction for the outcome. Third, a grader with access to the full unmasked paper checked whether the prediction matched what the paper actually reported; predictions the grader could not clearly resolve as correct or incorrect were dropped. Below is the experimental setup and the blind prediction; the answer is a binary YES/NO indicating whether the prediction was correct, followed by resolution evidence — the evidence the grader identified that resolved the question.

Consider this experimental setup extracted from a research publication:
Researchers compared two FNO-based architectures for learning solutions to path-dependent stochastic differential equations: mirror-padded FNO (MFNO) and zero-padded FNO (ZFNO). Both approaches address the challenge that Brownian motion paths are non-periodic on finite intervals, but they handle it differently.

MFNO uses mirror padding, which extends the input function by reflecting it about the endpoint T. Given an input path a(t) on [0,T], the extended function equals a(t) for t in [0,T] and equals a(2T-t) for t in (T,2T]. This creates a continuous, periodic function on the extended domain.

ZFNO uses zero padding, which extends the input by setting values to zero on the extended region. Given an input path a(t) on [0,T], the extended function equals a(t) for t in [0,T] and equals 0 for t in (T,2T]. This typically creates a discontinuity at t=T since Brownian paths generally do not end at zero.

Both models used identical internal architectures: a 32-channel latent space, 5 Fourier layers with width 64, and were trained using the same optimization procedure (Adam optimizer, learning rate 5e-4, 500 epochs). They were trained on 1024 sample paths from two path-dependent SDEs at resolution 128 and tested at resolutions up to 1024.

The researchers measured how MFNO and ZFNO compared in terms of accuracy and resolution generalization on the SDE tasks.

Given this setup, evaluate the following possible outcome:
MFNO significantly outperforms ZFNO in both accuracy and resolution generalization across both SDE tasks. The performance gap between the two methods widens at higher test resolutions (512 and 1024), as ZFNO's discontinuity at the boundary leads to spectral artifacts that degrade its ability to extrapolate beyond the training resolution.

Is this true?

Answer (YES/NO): NO